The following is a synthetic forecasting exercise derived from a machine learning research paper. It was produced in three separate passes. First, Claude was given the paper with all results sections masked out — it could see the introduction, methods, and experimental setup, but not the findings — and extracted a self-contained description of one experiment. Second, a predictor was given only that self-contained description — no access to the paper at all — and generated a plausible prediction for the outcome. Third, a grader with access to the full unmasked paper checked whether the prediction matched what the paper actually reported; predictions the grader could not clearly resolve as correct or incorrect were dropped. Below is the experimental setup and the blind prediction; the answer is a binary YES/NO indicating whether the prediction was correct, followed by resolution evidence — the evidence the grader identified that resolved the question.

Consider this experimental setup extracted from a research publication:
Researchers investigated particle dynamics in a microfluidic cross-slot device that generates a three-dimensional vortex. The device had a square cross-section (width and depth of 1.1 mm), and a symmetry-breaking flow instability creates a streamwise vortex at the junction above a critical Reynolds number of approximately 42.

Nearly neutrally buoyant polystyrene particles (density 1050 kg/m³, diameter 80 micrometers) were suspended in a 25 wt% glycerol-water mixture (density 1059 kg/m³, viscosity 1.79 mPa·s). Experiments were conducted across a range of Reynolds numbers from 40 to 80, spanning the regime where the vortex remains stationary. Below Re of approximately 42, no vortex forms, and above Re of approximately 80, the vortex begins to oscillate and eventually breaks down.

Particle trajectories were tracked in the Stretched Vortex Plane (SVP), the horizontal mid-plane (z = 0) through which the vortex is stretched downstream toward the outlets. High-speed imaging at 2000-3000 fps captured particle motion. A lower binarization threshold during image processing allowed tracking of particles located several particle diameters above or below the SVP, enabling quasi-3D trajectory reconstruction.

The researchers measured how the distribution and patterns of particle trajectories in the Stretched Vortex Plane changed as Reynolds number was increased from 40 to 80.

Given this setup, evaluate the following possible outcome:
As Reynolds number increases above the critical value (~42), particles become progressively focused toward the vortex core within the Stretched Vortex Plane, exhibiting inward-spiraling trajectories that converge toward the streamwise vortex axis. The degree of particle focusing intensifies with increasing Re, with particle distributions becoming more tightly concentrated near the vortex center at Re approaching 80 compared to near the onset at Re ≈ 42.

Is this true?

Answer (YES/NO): NO